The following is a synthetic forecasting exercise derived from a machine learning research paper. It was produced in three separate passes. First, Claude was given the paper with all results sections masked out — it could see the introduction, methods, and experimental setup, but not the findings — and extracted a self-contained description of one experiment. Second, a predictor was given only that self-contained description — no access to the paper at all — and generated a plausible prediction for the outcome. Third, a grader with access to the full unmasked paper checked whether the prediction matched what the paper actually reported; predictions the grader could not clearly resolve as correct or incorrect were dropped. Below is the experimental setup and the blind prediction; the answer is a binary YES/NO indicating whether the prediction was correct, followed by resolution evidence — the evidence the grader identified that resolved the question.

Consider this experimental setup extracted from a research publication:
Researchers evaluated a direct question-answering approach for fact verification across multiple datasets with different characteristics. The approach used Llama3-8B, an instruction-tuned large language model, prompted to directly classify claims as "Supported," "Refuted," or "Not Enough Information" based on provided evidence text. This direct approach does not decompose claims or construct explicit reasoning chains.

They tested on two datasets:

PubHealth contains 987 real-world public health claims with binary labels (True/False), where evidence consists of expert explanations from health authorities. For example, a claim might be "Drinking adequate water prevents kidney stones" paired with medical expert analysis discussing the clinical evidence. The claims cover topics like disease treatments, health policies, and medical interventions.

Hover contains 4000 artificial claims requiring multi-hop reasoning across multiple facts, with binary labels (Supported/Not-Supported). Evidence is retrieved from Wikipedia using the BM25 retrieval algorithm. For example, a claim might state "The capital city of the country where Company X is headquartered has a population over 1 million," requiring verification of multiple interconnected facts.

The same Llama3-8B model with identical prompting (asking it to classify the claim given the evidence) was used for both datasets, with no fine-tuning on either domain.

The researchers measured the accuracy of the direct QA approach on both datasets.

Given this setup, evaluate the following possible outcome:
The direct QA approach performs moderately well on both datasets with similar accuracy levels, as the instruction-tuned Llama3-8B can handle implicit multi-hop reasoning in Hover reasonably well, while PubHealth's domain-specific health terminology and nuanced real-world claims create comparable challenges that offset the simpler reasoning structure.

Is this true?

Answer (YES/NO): NO